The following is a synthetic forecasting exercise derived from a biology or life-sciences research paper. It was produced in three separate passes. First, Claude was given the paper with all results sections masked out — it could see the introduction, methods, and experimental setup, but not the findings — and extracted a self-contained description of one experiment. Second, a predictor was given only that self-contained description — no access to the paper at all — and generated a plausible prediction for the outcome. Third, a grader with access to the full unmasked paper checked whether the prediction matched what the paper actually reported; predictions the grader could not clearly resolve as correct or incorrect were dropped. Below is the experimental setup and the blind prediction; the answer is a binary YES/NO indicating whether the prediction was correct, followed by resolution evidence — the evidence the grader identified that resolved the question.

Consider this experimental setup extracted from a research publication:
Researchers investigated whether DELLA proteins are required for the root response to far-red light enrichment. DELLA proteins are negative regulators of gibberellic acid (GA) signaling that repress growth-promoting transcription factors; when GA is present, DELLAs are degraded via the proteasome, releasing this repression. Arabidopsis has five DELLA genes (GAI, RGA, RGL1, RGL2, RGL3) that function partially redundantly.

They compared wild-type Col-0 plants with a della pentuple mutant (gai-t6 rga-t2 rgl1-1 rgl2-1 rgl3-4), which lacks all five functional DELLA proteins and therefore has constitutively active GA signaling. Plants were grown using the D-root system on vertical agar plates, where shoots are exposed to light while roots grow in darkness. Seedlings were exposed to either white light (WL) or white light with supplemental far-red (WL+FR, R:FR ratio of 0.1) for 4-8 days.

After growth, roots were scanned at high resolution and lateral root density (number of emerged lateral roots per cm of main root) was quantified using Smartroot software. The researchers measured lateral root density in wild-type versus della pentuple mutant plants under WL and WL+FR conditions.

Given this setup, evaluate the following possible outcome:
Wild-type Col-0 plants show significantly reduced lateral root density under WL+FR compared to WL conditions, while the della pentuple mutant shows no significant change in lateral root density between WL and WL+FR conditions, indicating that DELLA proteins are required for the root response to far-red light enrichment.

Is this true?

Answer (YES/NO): YES